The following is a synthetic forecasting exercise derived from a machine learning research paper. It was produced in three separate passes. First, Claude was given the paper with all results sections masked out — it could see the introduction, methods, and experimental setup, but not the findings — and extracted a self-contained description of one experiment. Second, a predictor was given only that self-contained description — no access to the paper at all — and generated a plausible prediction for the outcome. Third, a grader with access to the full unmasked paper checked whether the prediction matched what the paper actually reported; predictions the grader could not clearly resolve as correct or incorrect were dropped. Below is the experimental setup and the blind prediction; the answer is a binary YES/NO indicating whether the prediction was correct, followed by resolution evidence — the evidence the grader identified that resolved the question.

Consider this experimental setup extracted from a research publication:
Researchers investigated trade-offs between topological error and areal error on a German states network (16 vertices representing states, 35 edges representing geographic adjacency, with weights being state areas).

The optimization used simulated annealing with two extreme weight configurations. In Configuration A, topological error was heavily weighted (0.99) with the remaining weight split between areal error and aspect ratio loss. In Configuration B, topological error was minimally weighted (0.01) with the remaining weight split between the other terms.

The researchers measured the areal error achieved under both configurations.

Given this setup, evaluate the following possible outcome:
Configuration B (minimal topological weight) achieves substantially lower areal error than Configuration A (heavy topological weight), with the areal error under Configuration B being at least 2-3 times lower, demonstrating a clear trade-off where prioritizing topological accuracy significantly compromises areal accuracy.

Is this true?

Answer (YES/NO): YES